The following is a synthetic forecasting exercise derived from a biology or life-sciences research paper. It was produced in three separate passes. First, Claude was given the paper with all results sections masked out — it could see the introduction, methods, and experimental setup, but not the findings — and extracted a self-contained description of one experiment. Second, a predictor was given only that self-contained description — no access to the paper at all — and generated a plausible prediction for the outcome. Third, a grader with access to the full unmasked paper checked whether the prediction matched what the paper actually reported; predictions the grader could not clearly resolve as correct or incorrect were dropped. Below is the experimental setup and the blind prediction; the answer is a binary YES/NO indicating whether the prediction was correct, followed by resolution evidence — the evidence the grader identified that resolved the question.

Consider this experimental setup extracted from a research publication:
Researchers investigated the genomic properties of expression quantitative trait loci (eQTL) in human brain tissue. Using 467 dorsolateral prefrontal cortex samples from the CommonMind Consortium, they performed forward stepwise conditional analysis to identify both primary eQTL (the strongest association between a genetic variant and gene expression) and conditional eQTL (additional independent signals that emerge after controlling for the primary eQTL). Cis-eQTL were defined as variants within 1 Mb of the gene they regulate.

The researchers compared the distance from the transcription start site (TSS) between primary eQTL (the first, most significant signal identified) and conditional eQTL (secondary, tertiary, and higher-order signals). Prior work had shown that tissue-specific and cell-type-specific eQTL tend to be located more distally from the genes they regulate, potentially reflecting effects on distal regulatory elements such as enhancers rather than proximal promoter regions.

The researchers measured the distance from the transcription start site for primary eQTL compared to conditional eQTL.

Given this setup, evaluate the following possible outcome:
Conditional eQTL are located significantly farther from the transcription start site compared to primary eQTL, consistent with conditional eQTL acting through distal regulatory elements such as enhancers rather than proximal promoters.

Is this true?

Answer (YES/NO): YES